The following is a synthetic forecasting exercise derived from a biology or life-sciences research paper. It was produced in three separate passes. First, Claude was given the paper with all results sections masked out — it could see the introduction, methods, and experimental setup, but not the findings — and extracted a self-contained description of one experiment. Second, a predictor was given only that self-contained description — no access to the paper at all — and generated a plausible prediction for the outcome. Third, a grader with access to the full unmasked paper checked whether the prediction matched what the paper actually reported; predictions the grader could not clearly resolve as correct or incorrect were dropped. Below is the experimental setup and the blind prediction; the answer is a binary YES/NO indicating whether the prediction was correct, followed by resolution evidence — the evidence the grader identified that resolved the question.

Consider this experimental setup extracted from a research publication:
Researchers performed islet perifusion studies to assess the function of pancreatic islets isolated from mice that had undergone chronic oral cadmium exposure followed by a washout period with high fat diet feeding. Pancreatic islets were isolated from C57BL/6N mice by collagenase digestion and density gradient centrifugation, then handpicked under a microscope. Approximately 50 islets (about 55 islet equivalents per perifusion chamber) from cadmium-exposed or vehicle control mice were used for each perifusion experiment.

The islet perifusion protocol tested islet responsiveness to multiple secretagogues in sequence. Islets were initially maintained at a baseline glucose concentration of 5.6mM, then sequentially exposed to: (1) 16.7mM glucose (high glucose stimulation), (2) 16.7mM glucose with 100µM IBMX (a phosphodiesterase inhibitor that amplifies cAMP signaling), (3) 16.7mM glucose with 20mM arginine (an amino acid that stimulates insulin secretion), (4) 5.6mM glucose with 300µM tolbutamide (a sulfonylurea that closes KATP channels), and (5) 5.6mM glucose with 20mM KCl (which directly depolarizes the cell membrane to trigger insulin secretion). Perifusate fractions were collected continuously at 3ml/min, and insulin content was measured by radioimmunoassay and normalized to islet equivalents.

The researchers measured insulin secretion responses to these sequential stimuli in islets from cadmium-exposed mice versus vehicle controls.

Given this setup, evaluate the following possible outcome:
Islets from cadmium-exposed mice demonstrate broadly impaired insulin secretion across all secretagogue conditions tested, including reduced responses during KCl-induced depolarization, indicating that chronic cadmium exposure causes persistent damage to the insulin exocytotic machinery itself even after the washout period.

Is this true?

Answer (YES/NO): NO